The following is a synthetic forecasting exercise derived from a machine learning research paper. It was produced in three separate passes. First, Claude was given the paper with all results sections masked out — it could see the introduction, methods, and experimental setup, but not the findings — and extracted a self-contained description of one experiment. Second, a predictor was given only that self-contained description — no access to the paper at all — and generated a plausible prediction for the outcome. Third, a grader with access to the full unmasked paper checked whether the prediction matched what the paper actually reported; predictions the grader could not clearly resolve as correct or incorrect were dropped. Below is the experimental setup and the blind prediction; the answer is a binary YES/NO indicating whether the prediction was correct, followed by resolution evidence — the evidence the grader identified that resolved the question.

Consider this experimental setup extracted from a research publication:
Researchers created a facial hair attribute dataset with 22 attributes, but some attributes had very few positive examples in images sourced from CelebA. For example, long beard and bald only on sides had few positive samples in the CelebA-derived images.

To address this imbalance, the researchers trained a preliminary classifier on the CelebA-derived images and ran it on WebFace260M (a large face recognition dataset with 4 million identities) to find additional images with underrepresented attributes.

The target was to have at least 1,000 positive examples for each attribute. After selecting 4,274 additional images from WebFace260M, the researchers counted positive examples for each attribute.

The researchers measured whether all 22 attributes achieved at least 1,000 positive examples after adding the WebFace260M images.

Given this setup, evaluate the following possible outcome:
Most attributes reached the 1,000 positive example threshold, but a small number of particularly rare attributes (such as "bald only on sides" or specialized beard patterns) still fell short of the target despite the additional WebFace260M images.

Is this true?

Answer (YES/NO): YES